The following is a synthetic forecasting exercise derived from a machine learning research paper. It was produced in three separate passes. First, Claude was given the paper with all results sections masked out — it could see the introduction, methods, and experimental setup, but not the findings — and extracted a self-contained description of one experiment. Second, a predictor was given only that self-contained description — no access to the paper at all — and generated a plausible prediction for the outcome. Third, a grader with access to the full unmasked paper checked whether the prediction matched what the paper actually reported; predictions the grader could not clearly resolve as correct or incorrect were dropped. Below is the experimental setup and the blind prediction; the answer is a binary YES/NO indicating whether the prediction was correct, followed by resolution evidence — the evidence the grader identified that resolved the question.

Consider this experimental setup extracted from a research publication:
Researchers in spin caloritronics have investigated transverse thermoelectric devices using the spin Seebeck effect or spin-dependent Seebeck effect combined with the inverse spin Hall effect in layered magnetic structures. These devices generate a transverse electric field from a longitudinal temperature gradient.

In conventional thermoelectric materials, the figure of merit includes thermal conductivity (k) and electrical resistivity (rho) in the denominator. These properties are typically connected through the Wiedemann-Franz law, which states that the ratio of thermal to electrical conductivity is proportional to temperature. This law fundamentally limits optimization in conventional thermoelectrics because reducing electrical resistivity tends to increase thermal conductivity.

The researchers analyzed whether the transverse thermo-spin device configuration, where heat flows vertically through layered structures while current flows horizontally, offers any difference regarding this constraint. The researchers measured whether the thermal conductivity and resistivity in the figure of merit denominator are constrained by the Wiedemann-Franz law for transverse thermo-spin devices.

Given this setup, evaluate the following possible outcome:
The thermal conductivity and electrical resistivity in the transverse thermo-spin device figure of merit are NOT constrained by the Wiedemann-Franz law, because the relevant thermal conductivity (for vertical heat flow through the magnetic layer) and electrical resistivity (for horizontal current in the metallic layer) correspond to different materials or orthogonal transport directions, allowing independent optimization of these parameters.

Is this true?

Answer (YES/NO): YES